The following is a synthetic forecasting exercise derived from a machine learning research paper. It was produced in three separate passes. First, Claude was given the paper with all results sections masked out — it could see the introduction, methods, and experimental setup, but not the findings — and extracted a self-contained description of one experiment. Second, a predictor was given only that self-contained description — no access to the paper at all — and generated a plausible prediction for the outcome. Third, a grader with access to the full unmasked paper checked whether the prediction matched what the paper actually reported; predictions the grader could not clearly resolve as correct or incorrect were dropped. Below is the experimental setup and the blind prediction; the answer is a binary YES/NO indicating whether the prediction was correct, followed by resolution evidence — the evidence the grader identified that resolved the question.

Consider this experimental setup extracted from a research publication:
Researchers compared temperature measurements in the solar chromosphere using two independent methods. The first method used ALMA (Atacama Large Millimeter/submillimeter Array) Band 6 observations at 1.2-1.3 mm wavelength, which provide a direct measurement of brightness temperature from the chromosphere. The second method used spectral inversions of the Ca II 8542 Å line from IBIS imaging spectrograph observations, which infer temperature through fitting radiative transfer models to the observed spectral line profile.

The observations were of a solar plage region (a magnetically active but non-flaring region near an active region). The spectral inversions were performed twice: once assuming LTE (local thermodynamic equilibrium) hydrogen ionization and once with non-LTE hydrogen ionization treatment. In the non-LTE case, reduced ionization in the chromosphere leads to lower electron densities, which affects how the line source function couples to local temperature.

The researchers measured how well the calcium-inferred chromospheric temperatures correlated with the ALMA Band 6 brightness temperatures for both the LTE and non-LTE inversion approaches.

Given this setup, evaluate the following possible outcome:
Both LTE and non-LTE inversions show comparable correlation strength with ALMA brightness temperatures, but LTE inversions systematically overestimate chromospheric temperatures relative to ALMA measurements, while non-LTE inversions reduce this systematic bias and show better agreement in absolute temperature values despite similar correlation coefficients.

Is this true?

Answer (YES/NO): NO